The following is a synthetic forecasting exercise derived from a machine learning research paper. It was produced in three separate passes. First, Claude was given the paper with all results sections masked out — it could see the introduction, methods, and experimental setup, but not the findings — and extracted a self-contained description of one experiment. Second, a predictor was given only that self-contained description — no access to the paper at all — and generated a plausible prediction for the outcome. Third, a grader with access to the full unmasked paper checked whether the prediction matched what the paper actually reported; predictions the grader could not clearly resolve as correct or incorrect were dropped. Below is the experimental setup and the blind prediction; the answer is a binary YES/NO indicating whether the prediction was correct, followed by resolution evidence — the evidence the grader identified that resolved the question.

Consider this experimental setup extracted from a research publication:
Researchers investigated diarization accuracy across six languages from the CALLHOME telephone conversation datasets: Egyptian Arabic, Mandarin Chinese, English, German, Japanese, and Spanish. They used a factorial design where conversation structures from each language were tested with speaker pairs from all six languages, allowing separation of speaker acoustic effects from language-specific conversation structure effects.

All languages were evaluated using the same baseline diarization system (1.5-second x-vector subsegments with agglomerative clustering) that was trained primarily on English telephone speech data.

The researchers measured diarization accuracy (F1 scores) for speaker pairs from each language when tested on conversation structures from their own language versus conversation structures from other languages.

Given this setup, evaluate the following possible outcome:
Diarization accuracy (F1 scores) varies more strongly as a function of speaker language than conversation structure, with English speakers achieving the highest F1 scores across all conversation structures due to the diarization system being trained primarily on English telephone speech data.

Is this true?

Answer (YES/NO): NO